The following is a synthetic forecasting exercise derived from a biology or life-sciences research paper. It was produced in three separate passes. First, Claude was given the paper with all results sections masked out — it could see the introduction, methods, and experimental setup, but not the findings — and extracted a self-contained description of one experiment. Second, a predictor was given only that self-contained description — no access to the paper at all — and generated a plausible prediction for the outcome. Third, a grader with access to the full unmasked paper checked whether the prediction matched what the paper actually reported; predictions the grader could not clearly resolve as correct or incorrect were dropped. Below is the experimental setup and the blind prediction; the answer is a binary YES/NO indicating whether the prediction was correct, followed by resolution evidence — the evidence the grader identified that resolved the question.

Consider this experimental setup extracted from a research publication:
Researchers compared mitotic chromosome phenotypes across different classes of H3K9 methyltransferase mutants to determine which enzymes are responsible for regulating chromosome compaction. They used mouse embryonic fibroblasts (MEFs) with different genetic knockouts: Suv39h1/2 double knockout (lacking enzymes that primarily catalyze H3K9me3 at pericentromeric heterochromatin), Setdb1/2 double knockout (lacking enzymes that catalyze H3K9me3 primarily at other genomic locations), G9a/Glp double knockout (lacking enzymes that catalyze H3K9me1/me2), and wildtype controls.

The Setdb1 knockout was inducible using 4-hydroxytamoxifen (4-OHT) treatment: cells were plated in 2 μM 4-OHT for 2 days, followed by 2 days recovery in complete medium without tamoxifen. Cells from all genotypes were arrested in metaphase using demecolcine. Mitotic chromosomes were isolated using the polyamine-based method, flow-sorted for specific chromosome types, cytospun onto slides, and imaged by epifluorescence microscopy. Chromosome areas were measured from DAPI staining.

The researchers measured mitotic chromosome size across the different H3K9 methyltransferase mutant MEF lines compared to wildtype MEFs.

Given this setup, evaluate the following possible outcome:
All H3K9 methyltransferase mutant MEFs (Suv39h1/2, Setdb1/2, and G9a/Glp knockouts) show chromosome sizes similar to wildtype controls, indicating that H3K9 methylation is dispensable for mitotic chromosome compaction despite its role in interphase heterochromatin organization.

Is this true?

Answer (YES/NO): NO